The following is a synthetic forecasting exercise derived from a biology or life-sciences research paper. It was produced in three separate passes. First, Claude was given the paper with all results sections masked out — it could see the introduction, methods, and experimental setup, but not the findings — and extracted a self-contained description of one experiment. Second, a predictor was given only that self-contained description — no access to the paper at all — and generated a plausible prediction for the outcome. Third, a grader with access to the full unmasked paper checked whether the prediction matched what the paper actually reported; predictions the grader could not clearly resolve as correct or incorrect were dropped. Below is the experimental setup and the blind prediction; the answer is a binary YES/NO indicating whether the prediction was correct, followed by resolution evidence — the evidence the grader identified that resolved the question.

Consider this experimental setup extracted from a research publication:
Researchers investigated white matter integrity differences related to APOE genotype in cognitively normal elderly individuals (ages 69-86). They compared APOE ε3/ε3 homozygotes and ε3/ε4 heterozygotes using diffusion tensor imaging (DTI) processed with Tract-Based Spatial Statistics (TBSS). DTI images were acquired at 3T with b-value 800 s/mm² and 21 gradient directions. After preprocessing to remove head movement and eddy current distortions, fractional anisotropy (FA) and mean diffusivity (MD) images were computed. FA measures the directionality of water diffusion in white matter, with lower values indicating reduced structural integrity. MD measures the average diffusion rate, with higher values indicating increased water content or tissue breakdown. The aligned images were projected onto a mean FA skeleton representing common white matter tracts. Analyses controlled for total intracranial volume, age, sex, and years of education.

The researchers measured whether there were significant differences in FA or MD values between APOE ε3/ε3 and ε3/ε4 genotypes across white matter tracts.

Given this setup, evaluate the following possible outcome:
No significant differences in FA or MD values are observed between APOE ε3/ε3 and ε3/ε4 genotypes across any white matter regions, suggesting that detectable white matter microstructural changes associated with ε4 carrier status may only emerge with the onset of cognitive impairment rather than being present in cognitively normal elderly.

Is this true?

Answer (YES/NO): YES